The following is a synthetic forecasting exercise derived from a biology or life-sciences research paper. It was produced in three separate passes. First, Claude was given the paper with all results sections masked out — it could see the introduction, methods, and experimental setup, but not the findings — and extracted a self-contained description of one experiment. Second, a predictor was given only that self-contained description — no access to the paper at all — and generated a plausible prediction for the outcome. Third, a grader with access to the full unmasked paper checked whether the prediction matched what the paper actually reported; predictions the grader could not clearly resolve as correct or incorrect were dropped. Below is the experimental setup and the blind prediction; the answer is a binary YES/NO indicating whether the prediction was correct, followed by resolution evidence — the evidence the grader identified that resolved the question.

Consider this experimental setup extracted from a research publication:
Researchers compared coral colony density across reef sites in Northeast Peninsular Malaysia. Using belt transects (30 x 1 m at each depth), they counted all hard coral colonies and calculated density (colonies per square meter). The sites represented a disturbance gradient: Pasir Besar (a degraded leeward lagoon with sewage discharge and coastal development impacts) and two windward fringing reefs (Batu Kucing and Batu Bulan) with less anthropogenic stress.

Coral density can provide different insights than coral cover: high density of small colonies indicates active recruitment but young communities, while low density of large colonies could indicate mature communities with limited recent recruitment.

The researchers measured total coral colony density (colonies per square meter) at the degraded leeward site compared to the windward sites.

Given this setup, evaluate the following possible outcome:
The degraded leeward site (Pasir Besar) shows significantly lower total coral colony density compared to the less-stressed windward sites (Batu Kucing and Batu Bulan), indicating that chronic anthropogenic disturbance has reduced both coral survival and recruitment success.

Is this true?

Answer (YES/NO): YES